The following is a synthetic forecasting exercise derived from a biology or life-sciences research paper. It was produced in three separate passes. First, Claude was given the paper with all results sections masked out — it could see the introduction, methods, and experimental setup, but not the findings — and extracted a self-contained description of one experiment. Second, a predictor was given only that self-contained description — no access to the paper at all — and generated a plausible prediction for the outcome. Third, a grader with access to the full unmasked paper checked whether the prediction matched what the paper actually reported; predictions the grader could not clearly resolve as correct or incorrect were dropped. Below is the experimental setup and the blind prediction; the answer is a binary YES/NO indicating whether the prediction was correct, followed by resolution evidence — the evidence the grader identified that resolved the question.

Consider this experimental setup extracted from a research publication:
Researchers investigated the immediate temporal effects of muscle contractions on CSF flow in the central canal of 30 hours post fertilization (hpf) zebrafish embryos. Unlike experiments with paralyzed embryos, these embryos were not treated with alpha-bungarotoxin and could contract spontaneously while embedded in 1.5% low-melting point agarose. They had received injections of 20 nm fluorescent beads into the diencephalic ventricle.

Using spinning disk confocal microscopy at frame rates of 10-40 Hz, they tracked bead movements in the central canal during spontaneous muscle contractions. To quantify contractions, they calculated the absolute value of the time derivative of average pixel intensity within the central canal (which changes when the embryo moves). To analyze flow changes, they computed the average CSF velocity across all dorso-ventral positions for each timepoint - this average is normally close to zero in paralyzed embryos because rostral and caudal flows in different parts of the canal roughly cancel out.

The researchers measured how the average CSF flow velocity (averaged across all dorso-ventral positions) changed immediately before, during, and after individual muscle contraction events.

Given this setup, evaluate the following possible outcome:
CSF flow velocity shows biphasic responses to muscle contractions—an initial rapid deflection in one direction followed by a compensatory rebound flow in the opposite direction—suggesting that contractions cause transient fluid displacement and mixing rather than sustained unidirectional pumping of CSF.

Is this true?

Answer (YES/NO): YES